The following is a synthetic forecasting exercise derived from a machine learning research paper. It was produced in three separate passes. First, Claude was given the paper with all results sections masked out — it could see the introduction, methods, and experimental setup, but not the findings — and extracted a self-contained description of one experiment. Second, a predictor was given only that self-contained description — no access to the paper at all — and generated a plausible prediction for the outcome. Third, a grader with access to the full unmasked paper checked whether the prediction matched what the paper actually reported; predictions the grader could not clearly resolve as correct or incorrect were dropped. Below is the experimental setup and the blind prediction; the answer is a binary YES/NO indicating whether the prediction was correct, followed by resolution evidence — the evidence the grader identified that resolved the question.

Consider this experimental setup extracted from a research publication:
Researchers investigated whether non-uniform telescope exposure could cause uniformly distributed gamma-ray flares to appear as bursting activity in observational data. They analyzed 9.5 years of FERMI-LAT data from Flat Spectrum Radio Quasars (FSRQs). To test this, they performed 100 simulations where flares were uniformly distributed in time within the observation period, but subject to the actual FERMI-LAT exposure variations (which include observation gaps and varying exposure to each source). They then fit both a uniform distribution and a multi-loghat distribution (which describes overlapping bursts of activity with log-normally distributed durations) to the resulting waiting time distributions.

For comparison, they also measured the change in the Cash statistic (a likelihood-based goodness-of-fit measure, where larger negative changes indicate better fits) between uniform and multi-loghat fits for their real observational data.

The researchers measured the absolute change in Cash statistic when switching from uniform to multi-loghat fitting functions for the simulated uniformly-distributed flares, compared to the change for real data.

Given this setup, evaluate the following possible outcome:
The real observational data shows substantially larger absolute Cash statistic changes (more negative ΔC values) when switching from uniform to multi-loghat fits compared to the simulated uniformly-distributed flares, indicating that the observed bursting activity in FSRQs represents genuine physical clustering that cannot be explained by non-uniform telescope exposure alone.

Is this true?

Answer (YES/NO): YES